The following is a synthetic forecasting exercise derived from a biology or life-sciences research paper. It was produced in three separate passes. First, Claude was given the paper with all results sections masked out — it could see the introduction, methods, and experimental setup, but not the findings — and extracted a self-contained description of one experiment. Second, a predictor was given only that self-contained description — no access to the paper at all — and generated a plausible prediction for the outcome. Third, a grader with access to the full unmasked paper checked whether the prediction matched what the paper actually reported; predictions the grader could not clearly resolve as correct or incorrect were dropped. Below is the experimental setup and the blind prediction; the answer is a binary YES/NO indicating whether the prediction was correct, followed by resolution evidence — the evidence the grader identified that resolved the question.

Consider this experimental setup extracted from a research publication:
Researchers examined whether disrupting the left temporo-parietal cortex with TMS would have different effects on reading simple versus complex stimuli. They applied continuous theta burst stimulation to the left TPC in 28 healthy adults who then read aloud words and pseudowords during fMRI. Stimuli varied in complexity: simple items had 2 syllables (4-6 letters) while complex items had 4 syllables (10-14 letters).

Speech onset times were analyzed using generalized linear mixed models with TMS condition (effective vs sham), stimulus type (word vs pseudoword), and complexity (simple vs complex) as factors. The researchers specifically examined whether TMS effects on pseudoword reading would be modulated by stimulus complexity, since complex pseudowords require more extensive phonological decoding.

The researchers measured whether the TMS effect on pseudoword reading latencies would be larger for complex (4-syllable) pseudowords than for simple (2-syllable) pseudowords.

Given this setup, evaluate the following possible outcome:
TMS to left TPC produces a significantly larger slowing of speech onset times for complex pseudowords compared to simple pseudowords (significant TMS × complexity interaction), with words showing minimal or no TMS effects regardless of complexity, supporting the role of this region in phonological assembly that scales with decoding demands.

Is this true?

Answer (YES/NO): NO